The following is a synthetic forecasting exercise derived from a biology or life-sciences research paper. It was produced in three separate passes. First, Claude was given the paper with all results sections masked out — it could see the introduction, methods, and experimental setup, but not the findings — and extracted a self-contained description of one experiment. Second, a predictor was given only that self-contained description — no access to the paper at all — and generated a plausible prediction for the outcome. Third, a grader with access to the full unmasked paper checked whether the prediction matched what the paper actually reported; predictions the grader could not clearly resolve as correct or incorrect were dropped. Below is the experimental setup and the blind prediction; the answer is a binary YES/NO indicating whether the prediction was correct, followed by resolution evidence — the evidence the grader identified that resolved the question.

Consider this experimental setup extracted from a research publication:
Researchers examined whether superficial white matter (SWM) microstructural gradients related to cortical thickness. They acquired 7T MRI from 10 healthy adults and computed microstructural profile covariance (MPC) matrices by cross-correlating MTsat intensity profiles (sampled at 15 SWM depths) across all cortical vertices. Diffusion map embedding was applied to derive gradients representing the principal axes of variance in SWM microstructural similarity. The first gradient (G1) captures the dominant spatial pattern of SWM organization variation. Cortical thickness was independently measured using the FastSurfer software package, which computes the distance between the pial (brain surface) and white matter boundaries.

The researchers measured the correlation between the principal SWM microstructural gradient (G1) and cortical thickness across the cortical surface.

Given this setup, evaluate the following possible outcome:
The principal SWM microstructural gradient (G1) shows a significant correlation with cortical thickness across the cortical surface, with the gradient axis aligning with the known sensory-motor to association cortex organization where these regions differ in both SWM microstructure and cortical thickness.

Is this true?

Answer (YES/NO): NO